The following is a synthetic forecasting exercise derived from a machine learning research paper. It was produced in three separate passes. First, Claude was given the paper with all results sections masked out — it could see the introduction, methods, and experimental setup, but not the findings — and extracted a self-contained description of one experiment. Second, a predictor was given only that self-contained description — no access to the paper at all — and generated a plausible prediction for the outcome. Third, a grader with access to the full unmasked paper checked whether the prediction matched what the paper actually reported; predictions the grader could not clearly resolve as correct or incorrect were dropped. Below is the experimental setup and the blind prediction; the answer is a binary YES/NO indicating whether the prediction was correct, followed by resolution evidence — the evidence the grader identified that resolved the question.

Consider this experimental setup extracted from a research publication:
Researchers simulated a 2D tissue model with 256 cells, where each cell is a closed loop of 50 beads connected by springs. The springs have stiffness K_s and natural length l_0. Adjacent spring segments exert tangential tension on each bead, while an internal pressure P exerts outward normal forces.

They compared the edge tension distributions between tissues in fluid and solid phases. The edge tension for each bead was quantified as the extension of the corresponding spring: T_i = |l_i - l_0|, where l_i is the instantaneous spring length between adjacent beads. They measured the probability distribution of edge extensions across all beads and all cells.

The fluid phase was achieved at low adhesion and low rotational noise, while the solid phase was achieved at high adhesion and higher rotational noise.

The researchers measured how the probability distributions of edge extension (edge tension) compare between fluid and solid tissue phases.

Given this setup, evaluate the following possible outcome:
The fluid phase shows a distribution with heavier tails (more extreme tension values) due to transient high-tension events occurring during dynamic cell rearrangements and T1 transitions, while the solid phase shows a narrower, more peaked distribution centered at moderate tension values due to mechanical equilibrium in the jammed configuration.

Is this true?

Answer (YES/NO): NO